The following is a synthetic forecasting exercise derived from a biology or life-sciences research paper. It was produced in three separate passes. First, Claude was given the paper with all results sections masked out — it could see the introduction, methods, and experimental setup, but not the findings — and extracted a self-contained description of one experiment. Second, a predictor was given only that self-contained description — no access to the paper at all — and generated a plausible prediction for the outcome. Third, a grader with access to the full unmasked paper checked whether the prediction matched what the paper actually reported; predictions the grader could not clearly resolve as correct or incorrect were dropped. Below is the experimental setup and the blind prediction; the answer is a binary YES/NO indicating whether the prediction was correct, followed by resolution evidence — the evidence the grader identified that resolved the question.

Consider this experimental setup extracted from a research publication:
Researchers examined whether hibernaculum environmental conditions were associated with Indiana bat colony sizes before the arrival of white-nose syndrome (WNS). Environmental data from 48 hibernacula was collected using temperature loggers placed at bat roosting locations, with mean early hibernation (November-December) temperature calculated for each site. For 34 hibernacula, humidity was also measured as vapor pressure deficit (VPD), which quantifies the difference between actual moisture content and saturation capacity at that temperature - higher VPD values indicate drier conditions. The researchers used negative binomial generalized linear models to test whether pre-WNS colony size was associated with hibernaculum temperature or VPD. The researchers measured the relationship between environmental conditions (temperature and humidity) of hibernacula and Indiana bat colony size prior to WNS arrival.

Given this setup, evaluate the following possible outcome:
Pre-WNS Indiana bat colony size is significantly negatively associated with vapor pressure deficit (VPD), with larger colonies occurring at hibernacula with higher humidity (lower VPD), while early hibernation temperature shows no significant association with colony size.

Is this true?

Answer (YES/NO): YES